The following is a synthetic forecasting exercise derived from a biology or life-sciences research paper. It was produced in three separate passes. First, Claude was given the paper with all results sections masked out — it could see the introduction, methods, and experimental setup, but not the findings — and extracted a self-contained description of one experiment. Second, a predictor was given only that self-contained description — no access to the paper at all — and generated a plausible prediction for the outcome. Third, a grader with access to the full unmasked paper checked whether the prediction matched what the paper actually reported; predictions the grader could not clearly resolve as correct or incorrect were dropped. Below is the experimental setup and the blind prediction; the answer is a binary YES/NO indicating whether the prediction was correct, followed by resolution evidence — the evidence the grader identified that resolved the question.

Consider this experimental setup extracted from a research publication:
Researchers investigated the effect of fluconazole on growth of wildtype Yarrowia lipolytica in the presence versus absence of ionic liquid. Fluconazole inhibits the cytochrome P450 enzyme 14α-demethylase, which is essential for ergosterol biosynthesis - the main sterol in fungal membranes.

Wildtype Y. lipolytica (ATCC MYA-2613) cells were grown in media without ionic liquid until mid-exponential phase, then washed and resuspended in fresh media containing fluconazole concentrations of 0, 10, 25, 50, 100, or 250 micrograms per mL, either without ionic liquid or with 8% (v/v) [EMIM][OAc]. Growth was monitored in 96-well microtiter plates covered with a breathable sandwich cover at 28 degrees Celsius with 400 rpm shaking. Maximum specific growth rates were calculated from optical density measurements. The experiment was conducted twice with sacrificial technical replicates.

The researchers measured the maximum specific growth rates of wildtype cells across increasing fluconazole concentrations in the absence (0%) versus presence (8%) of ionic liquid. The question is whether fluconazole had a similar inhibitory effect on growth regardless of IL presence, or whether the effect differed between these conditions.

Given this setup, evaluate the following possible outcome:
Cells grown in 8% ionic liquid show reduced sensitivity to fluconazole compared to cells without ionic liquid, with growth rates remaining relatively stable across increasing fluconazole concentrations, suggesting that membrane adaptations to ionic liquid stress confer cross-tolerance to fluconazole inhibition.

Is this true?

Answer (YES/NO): NO